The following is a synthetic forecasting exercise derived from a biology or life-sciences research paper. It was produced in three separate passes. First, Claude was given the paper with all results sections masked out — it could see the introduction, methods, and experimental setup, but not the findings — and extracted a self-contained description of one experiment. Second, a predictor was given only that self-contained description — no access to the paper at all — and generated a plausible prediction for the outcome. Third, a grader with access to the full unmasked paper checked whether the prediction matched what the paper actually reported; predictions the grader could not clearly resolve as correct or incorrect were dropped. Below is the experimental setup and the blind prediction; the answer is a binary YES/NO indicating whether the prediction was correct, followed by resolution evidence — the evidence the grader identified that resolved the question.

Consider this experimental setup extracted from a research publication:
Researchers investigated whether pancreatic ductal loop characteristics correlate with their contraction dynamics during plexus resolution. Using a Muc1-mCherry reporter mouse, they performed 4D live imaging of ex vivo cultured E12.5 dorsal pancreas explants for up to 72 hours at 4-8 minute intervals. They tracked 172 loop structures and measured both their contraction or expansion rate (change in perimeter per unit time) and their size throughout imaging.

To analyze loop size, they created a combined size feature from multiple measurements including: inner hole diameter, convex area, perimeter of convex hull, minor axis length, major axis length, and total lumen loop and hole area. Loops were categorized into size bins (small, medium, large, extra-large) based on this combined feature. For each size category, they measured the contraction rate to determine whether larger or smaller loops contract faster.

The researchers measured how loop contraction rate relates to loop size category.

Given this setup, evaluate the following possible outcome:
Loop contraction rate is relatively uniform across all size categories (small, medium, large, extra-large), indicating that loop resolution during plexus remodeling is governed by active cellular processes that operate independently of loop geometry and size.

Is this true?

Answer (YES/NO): NO